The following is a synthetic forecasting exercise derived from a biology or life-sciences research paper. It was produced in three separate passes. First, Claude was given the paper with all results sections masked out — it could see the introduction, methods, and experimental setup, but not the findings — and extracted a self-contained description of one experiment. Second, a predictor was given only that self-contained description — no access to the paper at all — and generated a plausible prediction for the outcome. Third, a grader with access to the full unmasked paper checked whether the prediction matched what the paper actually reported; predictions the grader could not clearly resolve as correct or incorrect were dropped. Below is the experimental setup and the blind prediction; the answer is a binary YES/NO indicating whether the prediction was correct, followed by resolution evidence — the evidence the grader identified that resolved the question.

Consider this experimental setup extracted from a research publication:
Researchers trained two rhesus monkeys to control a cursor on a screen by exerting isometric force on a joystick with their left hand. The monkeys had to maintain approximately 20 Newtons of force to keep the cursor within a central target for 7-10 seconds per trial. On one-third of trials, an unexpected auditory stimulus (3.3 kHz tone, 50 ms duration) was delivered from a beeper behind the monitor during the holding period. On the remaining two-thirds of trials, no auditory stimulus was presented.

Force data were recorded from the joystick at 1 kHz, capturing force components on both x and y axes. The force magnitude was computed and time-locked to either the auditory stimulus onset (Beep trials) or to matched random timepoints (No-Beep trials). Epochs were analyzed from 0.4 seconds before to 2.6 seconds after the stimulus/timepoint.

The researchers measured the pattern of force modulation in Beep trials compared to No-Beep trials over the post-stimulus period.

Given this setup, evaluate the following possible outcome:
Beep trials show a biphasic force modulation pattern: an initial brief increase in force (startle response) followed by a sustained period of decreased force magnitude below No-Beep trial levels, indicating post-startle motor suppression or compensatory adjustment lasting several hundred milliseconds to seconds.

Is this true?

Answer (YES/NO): NO